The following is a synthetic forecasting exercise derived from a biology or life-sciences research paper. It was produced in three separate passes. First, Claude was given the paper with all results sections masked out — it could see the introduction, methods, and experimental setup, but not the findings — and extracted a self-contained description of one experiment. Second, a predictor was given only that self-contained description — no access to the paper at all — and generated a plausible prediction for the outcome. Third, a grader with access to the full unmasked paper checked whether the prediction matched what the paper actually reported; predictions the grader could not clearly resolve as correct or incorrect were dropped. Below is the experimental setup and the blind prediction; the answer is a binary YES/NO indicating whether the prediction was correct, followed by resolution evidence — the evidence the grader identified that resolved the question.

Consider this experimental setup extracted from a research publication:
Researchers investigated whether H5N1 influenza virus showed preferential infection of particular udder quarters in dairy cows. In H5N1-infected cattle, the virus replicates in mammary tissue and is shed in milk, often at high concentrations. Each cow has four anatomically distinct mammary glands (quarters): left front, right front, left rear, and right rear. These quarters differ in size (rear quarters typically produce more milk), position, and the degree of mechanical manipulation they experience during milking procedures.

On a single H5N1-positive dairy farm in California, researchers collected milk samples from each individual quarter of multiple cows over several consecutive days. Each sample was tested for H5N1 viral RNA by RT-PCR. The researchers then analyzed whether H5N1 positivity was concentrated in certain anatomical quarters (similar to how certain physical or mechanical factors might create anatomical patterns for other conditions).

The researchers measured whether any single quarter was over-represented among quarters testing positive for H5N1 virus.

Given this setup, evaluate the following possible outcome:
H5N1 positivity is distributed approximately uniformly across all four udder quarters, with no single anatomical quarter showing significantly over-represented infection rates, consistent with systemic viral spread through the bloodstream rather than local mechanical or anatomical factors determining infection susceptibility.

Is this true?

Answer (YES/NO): NO